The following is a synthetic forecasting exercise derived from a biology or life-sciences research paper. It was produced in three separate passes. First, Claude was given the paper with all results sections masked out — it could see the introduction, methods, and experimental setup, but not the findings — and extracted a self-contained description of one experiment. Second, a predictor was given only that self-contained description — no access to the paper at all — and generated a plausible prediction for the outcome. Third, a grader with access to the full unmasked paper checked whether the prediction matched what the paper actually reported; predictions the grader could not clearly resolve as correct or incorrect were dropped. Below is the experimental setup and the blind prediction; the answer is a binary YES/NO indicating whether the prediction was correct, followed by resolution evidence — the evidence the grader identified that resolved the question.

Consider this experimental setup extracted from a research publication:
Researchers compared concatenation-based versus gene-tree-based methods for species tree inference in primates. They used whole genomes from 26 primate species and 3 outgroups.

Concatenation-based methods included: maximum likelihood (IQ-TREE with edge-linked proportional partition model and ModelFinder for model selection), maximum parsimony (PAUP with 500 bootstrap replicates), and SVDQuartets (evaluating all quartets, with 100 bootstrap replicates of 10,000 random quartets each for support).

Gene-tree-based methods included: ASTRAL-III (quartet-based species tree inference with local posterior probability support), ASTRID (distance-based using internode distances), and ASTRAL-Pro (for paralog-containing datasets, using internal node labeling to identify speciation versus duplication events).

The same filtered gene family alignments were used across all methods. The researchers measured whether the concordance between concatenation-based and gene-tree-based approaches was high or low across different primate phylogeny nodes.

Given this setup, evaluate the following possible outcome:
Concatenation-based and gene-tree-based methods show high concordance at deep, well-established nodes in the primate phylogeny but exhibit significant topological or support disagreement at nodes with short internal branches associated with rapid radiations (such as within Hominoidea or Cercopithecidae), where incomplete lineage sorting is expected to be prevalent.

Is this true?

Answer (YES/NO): NO